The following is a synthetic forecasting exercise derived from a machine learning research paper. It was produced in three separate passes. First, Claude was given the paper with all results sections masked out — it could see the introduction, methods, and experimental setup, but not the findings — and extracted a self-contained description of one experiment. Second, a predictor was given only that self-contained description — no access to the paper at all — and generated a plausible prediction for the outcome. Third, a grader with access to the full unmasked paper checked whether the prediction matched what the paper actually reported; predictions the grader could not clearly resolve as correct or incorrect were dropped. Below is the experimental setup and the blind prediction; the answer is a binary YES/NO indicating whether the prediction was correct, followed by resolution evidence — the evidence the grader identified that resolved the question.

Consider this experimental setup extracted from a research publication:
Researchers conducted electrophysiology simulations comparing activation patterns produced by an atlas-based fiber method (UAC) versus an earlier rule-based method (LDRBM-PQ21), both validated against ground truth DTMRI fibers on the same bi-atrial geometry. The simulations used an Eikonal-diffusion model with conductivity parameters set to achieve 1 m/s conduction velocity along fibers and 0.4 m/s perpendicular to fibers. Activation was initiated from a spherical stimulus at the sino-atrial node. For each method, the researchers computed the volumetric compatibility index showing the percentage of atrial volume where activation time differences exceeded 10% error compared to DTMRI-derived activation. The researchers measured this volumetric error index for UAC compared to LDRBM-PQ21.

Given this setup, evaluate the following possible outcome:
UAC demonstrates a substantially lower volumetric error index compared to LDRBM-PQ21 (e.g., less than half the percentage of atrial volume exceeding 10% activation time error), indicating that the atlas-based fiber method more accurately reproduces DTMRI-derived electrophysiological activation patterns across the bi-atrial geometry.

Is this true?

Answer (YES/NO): YES